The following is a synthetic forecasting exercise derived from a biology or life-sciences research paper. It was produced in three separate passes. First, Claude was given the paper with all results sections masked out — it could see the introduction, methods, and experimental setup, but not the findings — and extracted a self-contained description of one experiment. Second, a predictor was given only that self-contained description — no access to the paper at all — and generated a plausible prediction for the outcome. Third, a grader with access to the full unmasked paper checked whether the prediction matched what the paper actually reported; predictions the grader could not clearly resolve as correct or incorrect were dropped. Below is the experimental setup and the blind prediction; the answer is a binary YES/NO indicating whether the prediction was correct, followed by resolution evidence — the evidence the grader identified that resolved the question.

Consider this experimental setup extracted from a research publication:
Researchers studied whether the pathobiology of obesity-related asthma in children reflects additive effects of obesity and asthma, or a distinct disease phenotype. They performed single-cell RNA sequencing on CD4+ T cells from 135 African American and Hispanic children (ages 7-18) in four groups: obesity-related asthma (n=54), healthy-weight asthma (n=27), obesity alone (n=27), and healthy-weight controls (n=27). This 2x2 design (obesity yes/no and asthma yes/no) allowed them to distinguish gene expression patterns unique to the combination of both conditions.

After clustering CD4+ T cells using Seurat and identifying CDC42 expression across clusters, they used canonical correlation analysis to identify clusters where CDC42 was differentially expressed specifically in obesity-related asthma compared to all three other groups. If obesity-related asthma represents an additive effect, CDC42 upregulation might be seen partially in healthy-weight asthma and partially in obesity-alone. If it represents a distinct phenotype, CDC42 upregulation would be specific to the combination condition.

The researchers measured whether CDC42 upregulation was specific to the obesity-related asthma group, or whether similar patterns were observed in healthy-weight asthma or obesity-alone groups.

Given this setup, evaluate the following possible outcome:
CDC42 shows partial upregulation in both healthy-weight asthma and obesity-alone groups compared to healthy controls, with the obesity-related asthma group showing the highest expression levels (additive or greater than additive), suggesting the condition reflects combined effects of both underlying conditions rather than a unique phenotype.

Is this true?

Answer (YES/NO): NO